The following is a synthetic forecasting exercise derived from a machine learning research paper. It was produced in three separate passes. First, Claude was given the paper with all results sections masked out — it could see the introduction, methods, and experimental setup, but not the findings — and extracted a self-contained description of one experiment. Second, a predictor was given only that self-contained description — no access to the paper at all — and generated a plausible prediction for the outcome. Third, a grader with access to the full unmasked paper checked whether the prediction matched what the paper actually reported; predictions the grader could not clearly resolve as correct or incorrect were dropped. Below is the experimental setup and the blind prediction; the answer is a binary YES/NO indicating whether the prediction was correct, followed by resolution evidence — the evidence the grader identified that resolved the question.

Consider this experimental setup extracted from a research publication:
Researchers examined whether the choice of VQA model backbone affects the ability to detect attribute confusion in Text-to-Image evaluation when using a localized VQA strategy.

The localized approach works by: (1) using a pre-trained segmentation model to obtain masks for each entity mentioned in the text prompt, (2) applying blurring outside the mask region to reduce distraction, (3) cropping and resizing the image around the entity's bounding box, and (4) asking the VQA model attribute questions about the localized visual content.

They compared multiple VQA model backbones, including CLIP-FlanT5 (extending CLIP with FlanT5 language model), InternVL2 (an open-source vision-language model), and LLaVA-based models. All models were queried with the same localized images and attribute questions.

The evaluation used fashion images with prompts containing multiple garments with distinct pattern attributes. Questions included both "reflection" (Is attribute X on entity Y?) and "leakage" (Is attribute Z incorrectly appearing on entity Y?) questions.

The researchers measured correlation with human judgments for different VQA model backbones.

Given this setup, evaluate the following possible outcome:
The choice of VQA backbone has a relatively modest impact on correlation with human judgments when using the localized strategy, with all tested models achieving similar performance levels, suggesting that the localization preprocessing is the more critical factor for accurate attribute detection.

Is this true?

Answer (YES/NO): NO